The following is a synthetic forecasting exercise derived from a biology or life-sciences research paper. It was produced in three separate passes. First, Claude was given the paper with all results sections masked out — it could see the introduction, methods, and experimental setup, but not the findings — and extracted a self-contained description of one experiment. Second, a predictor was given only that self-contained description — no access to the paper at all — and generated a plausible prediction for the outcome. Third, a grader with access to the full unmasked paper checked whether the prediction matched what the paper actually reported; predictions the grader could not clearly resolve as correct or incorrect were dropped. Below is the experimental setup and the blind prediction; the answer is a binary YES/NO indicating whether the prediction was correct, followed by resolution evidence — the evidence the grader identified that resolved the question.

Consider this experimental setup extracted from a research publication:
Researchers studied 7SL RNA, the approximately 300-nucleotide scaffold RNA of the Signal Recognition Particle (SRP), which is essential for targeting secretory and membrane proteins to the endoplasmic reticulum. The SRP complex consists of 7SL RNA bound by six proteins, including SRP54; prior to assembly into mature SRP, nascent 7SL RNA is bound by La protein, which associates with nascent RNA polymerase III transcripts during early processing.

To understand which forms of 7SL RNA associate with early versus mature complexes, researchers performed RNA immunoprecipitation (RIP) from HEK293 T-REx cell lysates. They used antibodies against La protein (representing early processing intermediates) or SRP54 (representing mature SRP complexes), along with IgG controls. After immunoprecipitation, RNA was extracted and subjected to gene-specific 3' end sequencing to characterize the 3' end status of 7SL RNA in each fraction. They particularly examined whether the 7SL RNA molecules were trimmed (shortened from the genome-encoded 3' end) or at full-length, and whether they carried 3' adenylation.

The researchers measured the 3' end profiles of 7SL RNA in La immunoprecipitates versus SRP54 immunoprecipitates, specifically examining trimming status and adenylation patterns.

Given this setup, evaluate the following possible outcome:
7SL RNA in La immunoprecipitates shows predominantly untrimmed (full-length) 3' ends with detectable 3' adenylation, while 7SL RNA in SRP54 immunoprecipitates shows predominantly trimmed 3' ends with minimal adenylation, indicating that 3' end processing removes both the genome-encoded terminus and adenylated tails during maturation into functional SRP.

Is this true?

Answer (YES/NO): NO